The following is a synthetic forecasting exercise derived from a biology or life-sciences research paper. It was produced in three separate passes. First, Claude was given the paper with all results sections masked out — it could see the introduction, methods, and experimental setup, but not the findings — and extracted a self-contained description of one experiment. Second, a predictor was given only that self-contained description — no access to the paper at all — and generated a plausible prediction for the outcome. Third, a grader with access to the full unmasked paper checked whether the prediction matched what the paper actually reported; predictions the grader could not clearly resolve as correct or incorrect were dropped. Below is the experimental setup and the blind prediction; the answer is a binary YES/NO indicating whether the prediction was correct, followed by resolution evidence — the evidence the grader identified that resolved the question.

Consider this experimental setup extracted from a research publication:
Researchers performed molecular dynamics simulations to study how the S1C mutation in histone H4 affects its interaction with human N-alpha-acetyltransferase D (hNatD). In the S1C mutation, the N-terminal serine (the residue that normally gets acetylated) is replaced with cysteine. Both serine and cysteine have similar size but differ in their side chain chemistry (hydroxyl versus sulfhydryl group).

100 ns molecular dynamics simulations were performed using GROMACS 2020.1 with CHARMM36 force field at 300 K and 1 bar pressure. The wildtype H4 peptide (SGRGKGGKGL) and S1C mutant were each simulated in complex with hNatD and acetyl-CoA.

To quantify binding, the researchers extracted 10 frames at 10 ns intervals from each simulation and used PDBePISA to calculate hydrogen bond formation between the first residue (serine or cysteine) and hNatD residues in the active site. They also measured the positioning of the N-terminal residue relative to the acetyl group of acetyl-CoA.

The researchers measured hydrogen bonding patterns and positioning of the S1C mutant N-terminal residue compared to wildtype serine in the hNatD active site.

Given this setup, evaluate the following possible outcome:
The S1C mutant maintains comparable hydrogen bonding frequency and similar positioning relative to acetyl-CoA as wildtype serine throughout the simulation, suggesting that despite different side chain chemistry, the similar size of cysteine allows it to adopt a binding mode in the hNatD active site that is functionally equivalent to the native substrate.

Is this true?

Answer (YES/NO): NO